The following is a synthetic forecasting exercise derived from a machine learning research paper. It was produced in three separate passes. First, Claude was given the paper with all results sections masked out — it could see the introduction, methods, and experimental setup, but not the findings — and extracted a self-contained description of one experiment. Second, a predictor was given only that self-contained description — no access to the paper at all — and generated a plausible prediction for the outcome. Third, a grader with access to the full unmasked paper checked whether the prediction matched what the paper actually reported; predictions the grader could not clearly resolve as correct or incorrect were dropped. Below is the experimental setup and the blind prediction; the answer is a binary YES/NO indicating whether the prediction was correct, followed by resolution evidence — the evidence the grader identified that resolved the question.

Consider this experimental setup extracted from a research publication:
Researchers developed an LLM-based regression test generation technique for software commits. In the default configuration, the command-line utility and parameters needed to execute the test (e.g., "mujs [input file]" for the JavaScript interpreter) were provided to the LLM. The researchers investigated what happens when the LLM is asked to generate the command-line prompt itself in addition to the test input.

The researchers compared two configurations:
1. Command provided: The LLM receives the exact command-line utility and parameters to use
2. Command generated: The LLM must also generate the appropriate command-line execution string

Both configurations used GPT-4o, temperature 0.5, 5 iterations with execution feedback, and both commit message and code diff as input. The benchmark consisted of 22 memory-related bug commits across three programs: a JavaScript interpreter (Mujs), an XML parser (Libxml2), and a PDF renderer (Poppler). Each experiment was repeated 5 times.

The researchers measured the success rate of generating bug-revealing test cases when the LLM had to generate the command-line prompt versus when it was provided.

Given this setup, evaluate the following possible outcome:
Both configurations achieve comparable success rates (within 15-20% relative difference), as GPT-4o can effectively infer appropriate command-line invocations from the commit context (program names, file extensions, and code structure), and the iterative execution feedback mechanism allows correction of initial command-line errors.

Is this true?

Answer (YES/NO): YES